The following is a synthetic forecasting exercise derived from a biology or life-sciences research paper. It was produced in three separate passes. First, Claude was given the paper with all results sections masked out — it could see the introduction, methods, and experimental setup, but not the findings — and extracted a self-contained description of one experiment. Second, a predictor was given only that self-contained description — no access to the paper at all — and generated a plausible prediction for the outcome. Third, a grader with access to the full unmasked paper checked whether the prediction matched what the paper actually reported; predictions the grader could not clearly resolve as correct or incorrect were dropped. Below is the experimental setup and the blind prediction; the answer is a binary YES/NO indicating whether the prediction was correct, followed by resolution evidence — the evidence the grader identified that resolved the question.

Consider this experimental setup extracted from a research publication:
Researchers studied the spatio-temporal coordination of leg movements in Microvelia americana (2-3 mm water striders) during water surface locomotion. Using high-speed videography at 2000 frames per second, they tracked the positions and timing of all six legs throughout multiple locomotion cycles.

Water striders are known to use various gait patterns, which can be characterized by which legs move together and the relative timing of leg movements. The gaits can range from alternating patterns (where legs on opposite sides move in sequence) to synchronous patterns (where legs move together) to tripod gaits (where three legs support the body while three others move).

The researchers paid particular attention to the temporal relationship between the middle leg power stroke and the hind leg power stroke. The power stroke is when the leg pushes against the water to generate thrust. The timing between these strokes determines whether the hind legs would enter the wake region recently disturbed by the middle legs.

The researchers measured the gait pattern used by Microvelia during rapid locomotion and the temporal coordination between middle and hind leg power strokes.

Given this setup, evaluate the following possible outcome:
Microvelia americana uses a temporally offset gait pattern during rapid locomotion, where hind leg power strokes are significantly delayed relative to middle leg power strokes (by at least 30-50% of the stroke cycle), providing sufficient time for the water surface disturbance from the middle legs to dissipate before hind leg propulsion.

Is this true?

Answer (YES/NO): NO